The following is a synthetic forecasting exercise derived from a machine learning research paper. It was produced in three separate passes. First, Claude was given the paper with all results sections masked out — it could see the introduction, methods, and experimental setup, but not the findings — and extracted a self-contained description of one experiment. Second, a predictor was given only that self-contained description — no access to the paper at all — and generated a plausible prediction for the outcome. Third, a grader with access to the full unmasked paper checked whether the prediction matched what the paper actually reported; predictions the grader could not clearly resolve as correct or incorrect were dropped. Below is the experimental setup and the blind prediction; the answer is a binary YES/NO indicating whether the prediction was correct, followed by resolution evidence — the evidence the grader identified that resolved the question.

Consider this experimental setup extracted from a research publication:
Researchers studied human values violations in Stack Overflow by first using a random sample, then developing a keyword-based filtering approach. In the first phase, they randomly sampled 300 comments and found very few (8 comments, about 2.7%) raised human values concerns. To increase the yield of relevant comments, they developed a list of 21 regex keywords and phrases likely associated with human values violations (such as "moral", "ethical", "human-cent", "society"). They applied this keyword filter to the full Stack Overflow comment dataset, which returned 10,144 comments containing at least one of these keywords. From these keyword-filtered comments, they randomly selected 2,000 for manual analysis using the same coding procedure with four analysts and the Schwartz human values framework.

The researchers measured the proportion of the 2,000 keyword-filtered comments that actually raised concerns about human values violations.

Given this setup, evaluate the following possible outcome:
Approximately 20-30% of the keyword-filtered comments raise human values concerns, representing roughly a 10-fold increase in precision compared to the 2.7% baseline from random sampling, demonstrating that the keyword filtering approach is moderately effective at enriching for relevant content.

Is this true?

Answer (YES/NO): NO